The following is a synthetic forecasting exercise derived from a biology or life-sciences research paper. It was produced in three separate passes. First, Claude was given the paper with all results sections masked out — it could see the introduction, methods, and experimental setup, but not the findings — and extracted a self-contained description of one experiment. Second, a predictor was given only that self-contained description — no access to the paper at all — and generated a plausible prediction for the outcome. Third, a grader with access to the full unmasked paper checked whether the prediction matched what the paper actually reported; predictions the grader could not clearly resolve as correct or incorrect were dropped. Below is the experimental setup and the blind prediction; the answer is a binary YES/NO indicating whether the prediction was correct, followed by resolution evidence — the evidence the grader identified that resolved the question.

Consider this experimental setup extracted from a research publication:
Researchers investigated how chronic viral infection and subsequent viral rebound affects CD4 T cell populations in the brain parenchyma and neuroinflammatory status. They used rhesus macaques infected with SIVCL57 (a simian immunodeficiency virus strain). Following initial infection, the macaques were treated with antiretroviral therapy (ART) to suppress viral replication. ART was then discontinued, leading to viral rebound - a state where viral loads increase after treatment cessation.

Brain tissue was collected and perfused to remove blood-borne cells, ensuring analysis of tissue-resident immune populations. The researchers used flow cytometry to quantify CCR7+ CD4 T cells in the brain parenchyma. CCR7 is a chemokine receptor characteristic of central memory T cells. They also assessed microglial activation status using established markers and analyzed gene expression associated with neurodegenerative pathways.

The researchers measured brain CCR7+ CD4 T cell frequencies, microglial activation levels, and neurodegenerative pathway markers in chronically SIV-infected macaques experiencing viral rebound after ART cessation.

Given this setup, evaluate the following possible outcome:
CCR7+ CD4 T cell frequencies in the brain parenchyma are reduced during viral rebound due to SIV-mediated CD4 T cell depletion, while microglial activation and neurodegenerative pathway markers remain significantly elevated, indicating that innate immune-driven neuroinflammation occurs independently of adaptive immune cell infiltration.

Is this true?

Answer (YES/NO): NO